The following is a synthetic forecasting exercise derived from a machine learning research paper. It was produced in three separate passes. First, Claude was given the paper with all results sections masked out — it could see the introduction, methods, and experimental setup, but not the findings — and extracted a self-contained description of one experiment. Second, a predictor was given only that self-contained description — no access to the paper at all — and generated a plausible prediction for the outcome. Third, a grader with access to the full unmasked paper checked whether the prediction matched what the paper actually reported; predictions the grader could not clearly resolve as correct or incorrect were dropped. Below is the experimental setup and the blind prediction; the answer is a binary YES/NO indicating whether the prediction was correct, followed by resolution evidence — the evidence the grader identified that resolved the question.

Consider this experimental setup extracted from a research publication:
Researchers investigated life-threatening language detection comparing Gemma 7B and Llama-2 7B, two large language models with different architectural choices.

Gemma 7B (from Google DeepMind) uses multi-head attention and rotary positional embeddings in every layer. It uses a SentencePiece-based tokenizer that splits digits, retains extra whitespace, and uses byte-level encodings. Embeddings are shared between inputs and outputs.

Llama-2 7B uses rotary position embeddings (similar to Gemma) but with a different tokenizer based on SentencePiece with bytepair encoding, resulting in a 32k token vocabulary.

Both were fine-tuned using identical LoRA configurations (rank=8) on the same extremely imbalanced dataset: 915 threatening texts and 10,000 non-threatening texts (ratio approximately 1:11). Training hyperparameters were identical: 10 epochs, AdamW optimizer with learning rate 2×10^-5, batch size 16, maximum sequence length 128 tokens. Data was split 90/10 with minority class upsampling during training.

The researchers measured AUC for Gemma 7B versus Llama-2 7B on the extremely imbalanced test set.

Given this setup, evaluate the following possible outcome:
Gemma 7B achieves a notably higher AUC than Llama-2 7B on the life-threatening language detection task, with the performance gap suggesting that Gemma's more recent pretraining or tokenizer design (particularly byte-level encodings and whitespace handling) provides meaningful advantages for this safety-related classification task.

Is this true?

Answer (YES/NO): NO